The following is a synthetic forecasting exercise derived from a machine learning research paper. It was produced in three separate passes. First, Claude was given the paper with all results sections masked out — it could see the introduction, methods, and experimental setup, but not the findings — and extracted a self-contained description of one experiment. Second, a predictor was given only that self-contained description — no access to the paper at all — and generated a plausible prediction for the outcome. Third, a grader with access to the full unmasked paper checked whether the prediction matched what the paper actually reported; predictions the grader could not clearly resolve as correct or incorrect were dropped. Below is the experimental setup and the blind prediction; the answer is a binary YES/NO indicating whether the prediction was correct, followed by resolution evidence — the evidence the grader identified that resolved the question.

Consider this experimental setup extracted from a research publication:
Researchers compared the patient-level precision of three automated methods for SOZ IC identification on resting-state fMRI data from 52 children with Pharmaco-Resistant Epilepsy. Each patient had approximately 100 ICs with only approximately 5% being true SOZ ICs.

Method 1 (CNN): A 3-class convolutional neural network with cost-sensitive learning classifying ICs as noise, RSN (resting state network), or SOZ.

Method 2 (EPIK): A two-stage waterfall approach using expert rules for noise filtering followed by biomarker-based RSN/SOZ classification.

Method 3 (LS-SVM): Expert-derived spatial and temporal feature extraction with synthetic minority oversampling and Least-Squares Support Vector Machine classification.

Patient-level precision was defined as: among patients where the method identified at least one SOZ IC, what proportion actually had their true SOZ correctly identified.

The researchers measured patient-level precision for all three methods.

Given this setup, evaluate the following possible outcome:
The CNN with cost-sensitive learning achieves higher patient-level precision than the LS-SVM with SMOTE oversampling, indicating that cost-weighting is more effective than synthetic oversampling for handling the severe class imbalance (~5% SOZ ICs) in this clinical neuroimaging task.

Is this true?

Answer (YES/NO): NO